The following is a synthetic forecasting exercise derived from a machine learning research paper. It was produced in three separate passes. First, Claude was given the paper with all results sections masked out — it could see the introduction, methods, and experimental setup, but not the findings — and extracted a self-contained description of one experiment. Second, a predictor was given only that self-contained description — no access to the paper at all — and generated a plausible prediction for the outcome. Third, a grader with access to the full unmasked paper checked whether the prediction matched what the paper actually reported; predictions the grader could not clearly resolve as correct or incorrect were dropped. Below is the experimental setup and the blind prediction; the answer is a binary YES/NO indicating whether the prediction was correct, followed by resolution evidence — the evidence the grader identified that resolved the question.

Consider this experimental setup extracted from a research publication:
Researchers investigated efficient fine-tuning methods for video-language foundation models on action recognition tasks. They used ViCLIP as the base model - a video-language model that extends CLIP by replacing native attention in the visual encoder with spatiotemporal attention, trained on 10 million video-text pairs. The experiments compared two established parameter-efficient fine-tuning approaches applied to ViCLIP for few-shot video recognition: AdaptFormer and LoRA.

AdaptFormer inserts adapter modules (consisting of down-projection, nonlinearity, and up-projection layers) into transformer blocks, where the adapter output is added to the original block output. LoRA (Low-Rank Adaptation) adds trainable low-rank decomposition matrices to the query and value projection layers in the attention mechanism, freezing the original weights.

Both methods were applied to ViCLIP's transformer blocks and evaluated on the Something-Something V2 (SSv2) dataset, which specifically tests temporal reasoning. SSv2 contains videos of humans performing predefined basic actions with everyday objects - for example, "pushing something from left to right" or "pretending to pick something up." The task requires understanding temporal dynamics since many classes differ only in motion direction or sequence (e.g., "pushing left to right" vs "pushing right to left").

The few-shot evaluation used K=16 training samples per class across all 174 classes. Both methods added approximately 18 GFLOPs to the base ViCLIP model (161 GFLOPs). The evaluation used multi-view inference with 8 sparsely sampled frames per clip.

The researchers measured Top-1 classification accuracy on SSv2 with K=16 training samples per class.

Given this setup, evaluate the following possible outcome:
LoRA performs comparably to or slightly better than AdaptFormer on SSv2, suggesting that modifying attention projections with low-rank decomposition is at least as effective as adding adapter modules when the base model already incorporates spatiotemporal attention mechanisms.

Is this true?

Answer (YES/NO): NO